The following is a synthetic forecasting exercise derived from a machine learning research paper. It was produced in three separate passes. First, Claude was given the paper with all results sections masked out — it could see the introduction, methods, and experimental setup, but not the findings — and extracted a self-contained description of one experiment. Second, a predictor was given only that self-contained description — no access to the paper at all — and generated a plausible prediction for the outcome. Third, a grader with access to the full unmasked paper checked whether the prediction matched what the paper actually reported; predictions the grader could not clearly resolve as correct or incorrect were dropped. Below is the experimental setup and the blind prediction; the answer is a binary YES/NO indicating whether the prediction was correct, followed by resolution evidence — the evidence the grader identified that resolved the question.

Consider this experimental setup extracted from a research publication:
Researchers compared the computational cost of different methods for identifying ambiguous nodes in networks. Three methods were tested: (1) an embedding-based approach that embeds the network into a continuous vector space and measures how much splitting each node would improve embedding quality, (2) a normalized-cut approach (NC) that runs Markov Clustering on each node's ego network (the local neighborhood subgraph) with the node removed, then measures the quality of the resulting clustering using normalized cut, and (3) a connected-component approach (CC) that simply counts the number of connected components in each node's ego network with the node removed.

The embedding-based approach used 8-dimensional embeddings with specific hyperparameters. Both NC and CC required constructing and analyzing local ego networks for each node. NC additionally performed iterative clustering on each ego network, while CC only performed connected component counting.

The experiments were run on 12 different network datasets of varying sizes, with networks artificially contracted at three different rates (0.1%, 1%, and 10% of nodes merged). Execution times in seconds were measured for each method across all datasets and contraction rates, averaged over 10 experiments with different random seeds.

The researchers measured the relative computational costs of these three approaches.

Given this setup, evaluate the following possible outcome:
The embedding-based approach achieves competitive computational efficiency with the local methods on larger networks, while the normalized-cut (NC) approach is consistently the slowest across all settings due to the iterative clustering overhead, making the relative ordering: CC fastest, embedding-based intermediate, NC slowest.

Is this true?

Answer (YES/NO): NO